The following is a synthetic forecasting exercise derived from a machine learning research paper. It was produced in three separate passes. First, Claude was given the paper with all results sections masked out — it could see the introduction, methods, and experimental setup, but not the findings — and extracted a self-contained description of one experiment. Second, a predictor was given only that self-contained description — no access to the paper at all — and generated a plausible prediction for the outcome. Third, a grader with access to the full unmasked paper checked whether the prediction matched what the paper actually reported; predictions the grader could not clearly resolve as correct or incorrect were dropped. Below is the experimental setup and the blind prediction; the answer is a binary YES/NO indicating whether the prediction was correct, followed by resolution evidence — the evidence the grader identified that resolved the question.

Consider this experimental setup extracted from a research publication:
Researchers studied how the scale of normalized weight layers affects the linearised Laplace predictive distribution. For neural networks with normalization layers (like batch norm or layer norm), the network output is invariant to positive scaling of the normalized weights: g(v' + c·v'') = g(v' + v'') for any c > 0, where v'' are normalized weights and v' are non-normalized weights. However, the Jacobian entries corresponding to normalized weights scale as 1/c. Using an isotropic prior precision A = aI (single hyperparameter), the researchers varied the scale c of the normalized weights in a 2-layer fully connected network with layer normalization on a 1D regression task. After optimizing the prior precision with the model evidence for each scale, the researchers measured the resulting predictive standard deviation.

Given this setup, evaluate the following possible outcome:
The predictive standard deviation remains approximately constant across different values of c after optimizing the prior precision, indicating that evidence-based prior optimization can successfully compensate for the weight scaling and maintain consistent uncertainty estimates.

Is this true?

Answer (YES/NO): NO